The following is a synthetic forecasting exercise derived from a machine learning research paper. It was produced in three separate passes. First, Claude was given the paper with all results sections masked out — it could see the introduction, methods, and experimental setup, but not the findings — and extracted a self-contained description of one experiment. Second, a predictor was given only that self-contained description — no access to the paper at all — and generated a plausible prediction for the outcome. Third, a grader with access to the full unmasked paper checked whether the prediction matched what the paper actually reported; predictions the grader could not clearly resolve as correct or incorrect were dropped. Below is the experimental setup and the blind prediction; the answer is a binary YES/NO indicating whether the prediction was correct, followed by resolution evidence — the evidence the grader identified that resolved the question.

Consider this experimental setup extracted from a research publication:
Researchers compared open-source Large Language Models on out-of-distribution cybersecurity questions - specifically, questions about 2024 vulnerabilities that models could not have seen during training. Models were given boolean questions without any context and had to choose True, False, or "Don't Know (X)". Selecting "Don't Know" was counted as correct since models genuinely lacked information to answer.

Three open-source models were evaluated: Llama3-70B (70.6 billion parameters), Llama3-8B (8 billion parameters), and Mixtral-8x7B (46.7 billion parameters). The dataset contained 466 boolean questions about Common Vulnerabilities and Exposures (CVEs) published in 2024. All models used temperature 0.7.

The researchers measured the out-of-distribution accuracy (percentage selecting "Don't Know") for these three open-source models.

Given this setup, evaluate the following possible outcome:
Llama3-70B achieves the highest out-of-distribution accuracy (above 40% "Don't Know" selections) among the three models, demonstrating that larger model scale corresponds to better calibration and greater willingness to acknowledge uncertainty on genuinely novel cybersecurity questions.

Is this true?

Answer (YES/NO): NO